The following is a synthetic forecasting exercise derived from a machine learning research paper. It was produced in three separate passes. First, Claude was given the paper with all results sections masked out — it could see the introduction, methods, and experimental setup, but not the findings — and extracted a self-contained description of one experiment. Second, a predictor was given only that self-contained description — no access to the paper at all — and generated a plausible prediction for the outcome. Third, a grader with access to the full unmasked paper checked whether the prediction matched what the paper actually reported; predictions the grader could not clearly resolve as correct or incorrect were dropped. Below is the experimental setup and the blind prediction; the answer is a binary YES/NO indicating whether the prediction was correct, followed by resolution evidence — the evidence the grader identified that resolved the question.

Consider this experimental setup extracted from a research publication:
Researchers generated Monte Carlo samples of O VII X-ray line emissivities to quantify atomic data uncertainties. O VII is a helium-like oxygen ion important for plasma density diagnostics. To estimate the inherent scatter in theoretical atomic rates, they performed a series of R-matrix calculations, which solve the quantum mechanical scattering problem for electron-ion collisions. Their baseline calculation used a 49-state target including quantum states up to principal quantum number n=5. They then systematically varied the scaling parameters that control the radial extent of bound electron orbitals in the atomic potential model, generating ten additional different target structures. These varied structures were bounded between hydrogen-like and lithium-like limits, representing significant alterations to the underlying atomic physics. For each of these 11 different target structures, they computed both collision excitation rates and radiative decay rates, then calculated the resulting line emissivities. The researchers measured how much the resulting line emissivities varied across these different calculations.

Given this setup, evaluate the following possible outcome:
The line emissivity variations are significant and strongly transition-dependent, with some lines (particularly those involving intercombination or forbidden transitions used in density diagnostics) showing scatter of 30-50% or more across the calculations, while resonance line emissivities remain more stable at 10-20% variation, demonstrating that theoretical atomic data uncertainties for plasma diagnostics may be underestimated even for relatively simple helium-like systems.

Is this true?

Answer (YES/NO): NO